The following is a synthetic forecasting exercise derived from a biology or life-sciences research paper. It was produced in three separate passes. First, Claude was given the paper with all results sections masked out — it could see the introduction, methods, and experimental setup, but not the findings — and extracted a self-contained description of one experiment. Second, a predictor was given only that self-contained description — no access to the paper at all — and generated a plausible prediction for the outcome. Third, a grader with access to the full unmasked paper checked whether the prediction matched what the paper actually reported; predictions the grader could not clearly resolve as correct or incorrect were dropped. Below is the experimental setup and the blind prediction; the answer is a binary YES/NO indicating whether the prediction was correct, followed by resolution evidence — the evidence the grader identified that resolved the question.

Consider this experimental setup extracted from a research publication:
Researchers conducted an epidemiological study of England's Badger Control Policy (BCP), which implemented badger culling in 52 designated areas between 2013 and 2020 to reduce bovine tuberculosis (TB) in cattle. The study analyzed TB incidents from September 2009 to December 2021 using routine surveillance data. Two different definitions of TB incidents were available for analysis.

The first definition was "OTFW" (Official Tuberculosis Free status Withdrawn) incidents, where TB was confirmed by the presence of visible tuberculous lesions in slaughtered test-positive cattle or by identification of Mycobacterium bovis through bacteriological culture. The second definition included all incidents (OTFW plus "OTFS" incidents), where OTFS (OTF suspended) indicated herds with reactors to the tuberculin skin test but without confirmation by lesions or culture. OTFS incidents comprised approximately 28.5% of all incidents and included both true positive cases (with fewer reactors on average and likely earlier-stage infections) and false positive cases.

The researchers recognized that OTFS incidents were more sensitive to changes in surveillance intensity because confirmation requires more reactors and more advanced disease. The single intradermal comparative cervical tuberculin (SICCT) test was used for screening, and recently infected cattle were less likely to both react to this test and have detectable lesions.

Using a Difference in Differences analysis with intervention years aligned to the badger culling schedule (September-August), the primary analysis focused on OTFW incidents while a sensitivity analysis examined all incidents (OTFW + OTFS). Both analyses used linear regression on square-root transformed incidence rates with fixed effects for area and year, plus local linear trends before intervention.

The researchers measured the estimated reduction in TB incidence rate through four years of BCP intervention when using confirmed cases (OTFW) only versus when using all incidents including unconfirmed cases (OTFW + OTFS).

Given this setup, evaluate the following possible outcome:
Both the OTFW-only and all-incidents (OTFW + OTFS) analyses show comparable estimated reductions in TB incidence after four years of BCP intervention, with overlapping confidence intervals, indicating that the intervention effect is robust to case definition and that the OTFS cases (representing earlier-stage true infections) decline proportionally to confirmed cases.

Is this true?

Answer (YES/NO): NO